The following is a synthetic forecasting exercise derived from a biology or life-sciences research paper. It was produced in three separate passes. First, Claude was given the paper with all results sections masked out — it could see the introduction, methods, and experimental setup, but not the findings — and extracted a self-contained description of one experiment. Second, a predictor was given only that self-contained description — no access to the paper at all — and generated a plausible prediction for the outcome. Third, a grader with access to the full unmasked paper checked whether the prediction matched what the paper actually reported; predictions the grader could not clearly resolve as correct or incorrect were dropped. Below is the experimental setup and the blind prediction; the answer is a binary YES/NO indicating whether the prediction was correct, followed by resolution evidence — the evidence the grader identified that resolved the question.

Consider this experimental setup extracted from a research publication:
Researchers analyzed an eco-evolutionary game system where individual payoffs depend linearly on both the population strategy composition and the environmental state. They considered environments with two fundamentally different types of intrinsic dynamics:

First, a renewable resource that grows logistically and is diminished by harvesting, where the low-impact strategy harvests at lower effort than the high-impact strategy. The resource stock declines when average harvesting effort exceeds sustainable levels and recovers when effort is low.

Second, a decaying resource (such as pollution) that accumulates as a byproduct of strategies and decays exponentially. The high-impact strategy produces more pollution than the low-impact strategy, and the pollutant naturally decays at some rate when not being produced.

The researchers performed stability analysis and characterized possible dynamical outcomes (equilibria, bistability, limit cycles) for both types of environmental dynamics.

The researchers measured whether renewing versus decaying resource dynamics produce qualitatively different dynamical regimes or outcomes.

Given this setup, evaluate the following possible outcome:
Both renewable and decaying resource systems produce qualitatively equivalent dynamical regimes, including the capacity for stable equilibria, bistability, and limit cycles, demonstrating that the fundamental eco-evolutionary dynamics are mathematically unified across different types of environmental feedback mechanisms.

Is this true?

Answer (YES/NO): YES